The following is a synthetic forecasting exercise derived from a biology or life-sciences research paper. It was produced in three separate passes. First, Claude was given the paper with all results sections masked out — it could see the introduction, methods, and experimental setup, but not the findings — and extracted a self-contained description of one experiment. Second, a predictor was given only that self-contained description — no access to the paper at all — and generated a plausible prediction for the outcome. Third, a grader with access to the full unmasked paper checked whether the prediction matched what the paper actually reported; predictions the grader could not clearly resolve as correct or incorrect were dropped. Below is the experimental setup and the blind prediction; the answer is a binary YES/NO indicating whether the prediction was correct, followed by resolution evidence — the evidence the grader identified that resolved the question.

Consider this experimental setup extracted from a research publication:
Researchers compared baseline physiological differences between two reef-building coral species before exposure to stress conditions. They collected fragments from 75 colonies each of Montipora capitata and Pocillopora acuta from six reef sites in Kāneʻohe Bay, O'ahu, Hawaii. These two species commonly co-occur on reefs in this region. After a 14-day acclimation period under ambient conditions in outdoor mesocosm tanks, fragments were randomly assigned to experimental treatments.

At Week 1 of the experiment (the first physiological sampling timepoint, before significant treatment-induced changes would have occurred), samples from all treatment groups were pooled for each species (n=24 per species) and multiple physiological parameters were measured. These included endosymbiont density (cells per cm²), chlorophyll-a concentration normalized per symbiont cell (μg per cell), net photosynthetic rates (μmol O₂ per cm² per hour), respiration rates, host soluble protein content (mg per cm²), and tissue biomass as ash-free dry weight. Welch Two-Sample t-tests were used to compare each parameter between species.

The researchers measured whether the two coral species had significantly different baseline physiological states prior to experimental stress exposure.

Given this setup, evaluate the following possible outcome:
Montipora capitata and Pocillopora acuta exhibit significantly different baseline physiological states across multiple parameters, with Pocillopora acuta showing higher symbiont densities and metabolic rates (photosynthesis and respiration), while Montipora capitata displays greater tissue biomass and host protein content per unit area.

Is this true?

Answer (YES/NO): NO